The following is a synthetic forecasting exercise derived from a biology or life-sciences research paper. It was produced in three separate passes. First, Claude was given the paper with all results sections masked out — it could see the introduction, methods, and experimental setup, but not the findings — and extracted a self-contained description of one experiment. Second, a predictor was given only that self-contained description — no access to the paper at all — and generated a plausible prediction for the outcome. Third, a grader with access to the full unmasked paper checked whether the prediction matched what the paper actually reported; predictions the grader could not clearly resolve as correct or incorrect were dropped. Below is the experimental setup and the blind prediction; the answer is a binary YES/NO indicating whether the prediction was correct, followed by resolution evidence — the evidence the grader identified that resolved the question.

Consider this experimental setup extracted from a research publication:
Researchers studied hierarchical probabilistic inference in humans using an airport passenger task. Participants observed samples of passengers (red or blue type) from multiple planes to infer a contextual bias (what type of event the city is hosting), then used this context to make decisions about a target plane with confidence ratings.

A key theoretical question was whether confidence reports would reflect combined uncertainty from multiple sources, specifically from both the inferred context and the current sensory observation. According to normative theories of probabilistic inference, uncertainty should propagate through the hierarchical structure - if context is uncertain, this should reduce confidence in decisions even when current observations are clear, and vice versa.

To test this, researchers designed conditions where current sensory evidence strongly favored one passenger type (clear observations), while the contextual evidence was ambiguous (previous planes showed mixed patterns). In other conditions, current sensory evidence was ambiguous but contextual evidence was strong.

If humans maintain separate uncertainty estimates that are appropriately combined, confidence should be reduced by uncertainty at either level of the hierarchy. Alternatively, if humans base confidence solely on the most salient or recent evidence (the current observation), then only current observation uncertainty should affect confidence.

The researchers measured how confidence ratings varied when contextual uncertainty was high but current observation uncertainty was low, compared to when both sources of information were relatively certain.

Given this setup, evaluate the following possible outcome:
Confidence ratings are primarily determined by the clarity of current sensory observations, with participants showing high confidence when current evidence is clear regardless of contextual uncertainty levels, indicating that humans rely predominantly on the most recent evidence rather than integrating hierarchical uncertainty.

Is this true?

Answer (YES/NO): NO